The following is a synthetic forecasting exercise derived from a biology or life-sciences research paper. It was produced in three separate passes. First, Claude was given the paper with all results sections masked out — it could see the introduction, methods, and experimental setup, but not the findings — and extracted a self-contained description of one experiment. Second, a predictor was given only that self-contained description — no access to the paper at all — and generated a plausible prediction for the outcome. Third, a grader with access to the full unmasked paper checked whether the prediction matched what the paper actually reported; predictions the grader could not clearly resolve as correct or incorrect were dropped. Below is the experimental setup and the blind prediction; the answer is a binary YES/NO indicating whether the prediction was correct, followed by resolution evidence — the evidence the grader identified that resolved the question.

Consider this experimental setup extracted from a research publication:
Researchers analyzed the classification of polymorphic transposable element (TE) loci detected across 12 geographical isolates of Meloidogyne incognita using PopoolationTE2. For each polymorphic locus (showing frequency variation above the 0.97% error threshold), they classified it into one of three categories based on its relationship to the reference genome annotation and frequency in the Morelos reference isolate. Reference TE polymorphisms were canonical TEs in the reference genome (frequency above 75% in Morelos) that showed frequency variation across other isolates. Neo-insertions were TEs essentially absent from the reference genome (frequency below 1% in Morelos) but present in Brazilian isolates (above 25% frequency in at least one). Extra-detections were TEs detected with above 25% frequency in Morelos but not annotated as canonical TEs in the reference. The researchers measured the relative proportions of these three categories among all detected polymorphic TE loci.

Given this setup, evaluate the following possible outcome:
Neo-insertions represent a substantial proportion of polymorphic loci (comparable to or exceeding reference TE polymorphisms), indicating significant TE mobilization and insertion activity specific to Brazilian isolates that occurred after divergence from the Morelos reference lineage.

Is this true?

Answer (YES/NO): NO